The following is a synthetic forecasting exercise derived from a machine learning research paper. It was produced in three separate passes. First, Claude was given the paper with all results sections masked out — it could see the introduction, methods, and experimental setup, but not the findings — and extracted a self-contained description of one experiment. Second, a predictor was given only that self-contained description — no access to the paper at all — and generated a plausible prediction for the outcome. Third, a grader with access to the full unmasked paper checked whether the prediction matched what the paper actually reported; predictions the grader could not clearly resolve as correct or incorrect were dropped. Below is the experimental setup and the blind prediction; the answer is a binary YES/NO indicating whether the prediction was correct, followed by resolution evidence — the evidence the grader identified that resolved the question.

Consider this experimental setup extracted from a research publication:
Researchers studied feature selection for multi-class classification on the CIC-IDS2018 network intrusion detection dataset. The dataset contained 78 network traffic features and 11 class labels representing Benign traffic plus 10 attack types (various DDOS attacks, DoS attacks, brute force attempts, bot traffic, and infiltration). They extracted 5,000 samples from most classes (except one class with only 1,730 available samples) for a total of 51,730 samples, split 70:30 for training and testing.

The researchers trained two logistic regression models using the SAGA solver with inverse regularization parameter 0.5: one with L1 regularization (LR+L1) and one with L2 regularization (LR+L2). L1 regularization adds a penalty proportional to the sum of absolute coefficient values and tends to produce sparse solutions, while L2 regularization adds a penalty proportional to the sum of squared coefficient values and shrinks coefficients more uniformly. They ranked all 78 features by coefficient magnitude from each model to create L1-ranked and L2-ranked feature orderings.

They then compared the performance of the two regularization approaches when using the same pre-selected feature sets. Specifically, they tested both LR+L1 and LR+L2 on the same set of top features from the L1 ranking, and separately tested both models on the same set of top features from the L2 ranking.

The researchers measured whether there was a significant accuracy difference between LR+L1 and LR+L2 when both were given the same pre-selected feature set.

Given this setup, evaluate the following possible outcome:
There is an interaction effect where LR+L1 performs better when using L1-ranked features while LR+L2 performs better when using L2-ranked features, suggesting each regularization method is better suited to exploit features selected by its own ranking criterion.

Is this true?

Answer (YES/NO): NO